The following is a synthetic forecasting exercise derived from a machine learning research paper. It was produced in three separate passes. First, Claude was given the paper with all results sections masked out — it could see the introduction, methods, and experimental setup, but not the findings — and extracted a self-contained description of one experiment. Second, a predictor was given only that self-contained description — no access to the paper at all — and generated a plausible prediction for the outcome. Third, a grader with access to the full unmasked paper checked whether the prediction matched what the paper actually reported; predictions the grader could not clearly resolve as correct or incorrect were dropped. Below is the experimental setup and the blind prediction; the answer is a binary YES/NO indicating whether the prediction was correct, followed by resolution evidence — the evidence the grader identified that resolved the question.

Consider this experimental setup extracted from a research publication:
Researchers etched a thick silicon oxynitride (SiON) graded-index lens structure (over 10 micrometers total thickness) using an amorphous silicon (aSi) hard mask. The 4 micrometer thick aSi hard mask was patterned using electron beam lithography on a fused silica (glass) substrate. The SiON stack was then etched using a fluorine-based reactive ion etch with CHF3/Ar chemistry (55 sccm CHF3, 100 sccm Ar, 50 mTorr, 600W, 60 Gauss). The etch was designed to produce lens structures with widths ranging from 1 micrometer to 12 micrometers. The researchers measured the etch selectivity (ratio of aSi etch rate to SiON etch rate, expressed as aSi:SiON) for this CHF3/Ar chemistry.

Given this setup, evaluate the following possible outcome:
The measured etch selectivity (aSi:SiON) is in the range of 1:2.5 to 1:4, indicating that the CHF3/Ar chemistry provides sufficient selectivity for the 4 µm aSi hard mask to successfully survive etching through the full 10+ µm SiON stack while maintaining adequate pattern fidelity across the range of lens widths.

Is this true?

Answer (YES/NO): NO